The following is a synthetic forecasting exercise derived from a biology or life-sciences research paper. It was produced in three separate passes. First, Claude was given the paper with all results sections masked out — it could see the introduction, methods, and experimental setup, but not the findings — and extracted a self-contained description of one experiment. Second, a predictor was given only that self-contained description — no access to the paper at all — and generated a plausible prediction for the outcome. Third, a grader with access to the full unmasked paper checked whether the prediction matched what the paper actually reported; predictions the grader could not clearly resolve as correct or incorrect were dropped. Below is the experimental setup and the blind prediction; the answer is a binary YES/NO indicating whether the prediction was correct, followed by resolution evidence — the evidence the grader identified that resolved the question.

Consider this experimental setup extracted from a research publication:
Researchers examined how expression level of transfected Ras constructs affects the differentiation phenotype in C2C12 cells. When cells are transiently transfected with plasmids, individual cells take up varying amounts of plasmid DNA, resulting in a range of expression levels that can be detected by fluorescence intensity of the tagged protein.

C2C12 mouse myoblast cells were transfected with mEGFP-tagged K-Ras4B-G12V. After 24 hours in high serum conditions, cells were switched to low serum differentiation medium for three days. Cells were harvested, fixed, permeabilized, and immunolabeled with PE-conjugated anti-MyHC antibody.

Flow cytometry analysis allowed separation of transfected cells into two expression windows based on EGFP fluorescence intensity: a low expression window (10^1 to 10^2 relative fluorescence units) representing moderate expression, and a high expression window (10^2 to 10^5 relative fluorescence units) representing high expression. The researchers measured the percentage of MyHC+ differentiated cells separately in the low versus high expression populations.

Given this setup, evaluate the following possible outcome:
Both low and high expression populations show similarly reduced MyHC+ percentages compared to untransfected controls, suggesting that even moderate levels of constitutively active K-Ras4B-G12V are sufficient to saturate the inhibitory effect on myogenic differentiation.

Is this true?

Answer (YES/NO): YES